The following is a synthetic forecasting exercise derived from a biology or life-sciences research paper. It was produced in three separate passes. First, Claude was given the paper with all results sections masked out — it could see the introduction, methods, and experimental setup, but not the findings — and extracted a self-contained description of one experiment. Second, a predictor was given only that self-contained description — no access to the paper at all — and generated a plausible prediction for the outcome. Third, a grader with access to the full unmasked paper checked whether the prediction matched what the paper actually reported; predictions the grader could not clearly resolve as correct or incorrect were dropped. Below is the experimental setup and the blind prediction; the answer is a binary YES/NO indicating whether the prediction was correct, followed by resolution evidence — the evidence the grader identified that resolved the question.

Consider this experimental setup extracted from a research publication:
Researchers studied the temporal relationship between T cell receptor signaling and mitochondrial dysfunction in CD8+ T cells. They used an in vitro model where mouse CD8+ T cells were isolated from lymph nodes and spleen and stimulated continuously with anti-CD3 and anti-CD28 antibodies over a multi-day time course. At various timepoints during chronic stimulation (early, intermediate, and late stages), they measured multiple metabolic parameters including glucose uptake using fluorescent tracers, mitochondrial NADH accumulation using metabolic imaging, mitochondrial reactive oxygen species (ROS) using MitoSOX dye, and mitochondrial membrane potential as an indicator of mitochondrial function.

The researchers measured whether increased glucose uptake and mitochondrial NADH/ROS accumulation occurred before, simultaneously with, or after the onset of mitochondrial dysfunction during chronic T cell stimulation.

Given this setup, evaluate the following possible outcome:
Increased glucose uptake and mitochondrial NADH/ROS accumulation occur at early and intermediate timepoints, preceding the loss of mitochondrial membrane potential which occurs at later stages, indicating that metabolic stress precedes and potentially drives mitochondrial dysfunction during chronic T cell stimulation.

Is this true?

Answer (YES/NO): YES